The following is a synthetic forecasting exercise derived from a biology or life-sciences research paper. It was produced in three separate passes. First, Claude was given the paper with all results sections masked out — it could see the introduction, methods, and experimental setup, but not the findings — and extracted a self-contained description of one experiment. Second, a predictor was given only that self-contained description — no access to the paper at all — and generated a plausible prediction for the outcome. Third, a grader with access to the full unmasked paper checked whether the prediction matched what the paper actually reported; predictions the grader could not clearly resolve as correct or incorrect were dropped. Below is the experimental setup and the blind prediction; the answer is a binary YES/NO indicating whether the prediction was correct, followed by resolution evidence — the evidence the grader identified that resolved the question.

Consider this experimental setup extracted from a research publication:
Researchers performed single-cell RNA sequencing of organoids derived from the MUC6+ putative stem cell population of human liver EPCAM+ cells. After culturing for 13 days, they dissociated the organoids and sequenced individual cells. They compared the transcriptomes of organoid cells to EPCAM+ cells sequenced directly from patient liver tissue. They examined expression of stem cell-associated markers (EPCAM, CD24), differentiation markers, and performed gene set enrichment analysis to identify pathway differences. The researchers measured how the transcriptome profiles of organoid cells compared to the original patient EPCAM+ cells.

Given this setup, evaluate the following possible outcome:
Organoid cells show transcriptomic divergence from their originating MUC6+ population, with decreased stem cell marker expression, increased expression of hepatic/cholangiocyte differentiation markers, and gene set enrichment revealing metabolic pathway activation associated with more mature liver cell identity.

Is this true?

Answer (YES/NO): NO